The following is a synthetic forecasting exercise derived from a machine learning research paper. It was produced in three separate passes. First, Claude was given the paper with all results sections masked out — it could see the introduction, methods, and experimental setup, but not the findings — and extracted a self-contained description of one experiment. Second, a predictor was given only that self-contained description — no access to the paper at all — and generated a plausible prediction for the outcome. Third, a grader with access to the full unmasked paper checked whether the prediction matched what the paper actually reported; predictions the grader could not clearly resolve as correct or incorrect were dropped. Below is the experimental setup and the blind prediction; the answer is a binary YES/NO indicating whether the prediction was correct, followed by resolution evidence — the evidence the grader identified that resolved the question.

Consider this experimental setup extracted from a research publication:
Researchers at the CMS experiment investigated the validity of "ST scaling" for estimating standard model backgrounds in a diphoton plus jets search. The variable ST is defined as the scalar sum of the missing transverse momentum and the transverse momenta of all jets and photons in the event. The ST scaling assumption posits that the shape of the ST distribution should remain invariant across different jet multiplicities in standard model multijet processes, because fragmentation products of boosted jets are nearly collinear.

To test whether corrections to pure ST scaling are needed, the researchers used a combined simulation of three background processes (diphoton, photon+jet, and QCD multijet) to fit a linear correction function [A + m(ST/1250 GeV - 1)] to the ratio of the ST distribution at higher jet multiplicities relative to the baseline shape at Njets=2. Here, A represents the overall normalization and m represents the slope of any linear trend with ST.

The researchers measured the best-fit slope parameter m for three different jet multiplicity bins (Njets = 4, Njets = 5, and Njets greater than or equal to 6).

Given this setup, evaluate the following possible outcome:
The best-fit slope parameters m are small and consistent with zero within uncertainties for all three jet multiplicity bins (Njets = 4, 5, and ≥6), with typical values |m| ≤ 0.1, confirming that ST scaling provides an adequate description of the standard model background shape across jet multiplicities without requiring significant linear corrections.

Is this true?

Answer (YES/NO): NO